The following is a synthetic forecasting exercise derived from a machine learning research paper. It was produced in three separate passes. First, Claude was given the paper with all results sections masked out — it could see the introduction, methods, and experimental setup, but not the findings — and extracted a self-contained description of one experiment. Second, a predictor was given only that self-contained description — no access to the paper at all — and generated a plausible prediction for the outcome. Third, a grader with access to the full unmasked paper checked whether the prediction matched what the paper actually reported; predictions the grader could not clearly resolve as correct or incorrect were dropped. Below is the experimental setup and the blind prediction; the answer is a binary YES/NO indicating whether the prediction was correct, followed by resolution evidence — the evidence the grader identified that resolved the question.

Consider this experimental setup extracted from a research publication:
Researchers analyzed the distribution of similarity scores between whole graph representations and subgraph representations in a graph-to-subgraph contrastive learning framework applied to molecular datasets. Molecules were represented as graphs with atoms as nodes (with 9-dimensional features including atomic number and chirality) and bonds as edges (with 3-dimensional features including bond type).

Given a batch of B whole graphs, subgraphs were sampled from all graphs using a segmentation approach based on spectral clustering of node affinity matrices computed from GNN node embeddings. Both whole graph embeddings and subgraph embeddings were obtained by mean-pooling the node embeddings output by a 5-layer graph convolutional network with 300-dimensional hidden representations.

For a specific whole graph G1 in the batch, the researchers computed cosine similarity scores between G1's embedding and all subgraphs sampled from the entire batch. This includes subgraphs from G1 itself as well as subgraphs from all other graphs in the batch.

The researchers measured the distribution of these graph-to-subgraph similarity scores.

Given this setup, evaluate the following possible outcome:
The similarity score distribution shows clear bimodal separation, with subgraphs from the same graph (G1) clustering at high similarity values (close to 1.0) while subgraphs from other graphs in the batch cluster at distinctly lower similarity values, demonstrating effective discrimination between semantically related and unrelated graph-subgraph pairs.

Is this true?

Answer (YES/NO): NO